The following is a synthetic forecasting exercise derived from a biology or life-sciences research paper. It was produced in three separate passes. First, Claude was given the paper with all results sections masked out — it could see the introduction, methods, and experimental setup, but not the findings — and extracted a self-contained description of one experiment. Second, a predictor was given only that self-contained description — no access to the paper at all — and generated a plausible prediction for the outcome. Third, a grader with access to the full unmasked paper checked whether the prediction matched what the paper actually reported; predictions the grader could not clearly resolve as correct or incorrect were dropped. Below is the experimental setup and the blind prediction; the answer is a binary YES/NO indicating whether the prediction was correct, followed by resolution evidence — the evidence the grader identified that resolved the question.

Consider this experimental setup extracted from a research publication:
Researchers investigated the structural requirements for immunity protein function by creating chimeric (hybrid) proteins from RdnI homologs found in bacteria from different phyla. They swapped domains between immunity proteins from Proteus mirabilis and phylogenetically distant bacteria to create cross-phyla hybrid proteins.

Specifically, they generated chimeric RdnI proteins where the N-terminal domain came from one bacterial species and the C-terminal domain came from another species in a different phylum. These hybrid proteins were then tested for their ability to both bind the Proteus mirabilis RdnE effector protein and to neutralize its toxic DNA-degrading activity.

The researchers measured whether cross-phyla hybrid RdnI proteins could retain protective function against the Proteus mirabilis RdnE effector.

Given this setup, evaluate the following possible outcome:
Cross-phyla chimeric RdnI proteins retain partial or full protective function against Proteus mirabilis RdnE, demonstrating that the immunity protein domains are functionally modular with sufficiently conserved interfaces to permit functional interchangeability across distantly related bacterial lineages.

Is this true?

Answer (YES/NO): NO